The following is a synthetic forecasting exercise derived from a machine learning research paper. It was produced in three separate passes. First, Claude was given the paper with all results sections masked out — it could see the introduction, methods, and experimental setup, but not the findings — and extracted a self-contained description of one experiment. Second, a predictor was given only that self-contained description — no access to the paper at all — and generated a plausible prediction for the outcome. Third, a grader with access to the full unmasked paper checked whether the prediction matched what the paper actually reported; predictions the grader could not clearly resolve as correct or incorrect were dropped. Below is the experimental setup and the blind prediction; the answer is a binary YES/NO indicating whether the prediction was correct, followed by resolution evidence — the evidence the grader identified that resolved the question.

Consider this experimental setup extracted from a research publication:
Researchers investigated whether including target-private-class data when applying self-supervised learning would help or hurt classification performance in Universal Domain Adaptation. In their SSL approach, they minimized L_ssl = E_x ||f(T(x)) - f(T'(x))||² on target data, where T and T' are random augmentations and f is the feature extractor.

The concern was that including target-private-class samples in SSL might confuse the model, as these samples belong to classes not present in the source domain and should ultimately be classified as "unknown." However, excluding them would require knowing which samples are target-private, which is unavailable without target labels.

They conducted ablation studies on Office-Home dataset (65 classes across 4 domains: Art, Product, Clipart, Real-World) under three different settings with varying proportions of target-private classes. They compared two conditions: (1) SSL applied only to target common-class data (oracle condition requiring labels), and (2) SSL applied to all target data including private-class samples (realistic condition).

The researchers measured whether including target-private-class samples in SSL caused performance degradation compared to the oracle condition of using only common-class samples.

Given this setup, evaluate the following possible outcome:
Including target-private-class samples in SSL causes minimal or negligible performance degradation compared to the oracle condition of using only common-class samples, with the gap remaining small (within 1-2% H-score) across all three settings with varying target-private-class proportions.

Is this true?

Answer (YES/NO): NO